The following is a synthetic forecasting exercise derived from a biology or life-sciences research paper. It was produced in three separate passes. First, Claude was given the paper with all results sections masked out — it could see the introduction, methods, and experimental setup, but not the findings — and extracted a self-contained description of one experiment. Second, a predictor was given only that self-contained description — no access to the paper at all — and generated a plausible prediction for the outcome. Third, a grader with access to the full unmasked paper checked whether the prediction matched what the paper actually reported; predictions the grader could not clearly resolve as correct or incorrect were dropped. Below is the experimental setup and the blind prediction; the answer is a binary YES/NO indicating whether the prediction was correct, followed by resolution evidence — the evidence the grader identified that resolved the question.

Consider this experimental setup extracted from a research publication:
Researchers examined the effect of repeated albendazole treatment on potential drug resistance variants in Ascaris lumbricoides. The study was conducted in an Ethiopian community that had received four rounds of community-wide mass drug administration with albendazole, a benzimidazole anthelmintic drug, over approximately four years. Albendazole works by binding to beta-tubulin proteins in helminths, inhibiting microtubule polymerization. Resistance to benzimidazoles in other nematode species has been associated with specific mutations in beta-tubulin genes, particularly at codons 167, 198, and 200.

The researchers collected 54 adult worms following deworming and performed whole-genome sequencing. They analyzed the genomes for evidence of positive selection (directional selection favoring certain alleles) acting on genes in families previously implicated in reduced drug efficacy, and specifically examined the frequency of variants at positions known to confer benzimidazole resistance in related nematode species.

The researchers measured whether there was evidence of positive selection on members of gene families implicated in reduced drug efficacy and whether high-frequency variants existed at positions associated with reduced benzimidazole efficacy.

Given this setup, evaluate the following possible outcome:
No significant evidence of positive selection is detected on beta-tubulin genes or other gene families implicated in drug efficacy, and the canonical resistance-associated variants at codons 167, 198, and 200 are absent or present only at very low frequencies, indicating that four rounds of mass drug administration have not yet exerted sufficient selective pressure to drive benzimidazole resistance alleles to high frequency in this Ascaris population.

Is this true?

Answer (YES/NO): NO